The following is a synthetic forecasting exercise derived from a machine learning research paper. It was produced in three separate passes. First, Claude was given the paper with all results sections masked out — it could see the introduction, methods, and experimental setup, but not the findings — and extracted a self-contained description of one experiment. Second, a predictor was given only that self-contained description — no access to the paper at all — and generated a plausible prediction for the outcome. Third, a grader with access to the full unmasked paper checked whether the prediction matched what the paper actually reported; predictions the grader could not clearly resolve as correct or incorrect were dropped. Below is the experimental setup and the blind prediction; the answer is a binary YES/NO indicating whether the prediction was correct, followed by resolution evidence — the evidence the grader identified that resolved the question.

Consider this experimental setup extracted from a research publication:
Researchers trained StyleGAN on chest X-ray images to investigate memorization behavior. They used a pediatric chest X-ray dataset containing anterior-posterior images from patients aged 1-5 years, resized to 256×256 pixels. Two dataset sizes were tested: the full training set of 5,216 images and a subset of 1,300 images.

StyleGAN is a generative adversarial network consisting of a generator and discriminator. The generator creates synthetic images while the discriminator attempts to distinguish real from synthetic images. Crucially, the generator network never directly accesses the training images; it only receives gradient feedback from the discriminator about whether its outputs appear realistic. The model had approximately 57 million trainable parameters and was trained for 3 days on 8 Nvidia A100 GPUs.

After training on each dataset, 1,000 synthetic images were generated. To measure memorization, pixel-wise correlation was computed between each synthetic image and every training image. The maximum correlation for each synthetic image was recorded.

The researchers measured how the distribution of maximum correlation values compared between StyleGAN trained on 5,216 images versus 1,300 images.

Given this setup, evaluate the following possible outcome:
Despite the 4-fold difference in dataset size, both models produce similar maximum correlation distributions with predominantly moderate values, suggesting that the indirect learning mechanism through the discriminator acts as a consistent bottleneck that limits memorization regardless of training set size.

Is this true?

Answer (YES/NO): NO